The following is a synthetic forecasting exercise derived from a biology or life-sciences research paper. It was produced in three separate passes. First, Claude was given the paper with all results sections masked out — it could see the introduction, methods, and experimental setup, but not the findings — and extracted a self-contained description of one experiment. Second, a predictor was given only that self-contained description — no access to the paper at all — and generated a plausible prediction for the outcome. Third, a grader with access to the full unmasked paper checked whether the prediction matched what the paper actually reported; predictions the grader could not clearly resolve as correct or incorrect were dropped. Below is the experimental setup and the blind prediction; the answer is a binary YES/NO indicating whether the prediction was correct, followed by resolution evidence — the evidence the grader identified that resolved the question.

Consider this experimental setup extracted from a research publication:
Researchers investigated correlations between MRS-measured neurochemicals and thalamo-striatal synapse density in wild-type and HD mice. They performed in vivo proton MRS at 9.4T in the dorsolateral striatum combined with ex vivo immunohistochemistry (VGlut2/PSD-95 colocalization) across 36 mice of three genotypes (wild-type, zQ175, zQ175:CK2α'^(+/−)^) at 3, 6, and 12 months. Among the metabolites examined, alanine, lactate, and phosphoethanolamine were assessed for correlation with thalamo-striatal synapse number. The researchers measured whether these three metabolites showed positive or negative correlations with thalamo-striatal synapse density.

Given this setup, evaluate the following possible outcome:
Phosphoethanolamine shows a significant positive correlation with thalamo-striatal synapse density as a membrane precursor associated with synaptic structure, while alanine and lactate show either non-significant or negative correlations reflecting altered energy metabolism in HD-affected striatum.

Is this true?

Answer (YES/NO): NO